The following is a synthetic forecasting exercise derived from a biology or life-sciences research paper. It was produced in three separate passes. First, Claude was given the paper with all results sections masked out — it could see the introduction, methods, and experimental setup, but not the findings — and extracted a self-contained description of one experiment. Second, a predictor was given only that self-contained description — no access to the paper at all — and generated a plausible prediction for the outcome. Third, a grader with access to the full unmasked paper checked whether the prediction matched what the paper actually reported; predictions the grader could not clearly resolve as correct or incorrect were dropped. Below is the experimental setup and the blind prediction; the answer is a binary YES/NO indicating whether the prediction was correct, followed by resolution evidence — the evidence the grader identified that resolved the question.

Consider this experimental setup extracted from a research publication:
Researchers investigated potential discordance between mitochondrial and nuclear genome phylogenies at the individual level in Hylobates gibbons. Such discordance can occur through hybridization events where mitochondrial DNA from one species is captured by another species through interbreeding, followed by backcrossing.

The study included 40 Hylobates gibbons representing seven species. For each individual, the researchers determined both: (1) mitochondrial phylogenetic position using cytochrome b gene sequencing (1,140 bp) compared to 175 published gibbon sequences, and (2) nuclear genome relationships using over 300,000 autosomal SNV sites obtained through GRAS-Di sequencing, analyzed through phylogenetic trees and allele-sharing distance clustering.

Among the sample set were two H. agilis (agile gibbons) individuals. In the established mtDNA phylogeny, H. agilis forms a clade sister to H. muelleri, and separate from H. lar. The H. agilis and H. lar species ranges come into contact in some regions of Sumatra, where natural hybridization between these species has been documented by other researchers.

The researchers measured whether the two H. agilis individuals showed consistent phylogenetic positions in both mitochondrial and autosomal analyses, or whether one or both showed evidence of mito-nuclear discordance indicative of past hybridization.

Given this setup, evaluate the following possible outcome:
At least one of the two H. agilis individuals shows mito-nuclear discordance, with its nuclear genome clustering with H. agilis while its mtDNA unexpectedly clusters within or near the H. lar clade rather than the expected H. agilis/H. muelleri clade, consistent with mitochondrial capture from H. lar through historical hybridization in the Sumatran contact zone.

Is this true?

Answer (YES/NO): YES